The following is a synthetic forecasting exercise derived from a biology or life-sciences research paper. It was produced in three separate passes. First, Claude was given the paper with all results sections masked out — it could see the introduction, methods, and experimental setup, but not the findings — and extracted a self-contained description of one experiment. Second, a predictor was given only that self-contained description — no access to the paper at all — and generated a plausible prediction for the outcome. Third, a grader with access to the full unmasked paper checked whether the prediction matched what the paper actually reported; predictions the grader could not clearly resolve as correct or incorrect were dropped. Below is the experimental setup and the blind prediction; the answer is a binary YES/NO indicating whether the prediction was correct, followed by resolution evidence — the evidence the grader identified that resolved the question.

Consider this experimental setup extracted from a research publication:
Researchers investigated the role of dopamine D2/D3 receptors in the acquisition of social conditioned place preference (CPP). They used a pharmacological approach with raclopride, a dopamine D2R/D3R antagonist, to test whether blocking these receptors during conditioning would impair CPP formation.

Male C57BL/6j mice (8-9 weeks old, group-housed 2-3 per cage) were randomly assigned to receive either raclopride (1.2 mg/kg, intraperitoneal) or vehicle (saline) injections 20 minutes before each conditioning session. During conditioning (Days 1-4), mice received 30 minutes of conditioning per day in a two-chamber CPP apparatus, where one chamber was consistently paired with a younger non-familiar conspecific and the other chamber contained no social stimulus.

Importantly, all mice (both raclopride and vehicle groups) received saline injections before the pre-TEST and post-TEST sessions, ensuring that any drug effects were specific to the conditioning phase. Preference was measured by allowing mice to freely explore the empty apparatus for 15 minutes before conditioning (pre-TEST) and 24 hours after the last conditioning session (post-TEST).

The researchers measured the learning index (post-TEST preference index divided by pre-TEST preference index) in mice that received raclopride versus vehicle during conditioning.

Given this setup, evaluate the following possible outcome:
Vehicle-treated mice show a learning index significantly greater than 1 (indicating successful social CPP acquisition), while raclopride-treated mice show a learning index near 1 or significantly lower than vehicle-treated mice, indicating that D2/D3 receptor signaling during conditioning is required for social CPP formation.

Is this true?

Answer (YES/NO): YES